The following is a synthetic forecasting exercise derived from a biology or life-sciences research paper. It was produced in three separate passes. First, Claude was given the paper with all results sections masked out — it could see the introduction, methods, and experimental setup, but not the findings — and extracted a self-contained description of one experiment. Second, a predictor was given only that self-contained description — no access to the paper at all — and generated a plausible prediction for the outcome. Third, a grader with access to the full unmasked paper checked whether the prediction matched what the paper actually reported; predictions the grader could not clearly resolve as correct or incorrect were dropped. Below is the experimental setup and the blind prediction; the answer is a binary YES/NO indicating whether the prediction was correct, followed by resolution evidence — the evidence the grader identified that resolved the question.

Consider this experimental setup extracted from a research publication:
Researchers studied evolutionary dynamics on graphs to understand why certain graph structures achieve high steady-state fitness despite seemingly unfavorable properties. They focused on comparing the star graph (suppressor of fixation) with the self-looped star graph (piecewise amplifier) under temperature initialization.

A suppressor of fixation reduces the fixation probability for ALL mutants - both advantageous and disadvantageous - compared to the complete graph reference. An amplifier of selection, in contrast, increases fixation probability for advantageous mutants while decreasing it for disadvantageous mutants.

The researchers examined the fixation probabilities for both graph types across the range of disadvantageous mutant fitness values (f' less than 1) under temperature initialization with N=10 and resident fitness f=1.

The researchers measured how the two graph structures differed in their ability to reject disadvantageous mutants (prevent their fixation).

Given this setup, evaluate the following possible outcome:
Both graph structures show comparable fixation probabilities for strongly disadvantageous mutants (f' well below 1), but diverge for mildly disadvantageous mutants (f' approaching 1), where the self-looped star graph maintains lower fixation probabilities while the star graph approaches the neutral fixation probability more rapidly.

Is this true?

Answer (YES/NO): NO